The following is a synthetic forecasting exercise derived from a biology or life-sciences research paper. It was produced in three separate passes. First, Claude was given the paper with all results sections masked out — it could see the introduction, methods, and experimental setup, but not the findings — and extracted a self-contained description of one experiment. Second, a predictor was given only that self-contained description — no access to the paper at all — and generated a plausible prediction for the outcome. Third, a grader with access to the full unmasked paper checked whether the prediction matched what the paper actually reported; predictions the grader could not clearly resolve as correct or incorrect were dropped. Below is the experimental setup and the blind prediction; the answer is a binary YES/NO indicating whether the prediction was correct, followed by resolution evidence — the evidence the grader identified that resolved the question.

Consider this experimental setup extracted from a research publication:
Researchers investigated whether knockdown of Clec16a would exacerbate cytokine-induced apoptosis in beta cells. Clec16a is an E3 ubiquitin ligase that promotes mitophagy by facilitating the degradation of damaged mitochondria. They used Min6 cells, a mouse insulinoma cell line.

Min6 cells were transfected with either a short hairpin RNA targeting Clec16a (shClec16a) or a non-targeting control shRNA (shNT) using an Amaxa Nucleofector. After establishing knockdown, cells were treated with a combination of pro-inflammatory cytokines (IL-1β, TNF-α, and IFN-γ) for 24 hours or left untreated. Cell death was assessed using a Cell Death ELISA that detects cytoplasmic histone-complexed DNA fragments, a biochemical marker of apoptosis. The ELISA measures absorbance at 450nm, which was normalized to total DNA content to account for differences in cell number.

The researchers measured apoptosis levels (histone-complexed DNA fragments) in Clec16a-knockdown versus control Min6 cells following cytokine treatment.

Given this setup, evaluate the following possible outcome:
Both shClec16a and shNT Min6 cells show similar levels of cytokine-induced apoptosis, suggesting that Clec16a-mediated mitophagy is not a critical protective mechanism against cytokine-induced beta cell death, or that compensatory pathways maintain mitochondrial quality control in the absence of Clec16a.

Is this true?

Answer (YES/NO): NO